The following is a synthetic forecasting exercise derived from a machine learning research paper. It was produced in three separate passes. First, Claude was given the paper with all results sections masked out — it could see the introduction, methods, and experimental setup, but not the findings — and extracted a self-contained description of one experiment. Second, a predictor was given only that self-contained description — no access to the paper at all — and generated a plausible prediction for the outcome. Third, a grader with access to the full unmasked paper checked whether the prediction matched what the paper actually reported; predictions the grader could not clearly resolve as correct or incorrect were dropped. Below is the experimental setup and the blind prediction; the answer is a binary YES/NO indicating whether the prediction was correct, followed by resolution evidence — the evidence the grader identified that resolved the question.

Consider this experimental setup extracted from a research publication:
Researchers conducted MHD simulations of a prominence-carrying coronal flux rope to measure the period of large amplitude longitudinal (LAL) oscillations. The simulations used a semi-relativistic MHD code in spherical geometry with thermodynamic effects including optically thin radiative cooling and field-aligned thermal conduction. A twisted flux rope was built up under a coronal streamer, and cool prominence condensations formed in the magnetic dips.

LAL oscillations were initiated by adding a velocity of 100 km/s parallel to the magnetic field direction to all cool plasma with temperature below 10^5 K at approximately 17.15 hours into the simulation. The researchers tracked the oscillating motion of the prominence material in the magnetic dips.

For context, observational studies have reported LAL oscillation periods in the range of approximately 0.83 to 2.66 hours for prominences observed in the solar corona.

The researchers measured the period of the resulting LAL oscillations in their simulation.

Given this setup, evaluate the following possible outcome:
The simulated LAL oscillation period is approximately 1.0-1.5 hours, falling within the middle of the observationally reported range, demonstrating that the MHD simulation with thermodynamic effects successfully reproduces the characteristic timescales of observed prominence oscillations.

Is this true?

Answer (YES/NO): NO